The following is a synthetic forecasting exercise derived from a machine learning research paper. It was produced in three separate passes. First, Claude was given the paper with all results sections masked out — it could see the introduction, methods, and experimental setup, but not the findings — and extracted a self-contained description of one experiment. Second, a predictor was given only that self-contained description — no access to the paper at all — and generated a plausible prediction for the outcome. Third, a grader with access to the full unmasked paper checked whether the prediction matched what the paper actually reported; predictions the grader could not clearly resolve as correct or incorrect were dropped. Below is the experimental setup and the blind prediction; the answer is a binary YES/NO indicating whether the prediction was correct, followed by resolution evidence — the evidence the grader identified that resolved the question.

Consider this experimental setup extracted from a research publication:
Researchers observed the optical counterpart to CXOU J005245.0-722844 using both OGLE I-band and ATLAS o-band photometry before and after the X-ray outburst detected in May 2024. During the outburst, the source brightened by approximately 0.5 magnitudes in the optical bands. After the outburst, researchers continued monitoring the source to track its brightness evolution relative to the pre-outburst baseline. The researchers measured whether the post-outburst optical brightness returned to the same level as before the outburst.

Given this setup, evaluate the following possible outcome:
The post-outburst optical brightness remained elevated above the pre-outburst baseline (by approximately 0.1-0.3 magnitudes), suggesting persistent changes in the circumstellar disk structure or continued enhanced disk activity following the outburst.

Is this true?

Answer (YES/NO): NO